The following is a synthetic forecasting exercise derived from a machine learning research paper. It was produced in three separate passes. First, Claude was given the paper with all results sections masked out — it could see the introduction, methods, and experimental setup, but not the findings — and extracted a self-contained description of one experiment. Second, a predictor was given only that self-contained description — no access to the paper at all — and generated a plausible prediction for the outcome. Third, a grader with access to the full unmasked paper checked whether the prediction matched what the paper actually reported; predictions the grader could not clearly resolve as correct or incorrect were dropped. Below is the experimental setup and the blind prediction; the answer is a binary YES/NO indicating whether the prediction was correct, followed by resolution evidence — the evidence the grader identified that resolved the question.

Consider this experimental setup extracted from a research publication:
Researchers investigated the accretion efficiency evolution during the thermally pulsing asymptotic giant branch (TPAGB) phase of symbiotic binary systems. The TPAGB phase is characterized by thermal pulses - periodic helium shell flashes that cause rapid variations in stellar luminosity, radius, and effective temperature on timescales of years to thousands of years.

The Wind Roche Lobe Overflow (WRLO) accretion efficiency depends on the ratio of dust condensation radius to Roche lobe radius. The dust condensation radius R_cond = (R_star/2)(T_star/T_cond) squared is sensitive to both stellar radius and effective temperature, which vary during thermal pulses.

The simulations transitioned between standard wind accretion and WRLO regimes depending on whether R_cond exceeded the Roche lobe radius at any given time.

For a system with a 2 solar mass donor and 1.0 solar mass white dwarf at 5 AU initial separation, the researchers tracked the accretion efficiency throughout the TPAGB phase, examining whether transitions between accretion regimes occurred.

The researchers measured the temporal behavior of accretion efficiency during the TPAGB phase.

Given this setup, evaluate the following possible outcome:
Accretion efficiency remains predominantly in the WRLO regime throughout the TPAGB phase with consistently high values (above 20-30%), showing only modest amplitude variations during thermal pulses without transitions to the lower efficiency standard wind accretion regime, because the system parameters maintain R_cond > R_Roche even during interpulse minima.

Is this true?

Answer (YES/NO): NO